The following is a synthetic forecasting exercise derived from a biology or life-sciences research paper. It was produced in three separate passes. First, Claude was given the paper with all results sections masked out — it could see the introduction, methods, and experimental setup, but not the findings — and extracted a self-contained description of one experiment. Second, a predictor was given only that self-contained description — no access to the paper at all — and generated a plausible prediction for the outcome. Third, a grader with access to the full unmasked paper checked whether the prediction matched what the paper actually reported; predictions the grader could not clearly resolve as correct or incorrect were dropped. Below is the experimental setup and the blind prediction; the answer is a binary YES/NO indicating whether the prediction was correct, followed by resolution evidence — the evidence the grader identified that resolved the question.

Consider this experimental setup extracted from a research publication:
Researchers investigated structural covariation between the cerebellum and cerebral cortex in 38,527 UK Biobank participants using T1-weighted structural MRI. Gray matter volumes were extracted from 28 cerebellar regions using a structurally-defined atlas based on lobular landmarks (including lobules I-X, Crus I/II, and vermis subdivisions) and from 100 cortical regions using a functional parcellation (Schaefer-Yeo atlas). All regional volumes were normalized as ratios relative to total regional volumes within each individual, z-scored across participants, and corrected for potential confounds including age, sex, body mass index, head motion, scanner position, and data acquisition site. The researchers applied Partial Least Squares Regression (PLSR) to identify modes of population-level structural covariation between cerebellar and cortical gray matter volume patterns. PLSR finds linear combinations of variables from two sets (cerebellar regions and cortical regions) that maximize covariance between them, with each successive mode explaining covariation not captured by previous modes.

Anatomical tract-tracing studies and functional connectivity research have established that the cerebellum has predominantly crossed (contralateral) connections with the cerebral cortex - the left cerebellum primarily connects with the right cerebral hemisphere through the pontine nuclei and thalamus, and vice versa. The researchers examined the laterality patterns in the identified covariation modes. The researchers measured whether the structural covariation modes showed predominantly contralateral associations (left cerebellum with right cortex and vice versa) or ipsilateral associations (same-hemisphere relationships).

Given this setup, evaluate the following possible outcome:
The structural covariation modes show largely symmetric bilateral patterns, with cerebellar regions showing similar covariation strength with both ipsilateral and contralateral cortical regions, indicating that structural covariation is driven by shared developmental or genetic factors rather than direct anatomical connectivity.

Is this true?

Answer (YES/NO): NO